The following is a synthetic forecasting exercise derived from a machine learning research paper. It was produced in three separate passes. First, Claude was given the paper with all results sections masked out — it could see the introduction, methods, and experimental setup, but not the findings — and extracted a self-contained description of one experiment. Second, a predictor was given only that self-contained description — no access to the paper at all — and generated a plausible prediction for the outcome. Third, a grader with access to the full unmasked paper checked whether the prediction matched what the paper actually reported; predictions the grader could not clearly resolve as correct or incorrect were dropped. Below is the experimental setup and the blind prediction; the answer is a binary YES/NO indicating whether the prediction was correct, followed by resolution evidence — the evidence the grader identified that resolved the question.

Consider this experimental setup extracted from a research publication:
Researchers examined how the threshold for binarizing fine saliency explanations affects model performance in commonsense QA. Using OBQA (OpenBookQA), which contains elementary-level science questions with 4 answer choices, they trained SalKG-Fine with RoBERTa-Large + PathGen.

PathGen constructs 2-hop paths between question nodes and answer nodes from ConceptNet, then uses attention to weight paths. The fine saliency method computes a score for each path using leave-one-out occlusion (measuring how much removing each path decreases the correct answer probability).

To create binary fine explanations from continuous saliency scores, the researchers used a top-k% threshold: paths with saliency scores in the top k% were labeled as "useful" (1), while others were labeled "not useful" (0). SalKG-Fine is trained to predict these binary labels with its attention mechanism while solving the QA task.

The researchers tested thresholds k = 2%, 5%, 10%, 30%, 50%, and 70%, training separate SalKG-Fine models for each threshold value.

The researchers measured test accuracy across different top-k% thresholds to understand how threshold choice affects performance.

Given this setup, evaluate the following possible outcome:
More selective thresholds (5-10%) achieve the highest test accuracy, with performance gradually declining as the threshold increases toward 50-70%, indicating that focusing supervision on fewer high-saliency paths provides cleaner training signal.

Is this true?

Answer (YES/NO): NO